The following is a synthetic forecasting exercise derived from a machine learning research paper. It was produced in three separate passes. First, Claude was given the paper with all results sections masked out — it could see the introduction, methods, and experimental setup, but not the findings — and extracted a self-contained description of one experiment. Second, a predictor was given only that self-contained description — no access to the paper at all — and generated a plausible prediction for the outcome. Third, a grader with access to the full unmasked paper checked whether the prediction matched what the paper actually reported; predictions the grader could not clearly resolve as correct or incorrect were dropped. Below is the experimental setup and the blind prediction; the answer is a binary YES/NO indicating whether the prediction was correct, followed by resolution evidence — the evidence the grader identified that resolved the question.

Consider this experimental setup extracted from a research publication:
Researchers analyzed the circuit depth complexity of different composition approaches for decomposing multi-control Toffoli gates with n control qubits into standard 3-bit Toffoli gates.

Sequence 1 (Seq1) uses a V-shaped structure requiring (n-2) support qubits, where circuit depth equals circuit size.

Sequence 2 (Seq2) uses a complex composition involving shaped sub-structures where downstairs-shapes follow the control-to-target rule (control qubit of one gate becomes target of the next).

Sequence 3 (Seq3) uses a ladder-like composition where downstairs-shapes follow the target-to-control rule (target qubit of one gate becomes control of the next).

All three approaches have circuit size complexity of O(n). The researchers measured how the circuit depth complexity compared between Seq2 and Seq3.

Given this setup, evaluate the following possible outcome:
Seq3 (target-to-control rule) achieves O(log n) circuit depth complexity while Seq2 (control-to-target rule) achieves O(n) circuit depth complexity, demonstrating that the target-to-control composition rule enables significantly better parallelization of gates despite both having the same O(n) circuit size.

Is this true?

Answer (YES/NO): NO